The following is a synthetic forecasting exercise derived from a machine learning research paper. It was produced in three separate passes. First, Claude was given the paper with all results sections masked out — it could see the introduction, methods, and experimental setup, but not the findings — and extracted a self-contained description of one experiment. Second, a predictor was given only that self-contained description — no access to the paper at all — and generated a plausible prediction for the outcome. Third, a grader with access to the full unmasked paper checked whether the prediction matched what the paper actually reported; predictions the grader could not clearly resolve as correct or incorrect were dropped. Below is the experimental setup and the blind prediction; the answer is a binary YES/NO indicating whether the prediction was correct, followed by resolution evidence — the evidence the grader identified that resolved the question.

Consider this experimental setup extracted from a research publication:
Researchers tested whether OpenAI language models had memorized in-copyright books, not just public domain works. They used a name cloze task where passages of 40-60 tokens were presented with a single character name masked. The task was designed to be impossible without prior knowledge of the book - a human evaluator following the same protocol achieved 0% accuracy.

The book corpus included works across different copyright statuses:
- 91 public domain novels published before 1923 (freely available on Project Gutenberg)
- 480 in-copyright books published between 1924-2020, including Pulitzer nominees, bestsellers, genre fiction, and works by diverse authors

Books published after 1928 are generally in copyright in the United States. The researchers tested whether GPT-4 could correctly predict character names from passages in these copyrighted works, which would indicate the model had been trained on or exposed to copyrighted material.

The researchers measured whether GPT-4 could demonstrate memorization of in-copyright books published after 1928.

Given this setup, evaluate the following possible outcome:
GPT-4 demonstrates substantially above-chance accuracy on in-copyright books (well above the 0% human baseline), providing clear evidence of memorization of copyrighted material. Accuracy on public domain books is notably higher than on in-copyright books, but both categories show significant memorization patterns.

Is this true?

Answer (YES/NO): YES